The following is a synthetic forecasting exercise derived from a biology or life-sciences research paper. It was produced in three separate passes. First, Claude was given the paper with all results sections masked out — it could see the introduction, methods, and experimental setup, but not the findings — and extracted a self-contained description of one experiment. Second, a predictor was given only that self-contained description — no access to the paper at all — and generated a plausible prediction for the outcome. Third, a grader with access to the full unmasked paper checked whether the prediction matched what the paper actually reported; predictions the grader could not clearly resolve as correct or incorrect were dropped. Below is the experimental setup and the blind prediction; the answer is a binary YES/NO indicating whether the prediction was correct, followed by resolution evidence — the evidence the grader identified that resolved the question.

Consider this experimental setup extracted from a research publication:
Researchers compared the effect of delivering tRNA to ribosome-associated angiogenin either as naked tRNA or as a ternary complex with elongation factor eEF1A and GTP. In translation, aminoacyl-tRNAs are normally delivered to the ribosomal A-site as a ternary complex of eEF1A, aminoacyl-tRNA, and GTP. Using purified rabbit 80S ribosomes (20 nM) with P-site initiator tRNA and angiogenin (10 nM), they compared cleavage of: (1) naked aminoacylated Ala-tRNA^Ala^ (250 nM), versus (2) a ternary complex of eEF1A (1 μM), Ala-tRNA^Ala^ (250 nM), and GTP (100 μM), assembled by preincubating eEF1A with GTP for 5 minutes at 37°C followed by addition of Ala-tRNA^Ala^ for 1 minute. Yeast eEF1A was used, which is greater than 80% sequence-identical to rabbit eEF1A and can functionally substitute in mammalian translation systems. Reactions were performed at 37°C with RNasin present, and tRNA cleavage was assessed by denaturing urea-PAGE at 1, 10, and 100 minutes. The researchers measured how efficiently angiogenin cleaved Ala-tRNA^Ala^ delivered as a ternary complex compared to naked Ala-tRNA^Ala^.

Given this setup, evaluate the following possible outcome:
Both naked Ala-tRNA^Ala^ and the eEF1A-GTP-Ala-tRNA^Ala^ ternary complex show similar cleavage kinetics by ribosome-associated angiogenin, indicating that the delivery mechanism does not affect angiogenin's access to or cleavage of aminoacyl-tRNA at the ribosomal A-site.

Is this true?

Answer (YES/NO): NO